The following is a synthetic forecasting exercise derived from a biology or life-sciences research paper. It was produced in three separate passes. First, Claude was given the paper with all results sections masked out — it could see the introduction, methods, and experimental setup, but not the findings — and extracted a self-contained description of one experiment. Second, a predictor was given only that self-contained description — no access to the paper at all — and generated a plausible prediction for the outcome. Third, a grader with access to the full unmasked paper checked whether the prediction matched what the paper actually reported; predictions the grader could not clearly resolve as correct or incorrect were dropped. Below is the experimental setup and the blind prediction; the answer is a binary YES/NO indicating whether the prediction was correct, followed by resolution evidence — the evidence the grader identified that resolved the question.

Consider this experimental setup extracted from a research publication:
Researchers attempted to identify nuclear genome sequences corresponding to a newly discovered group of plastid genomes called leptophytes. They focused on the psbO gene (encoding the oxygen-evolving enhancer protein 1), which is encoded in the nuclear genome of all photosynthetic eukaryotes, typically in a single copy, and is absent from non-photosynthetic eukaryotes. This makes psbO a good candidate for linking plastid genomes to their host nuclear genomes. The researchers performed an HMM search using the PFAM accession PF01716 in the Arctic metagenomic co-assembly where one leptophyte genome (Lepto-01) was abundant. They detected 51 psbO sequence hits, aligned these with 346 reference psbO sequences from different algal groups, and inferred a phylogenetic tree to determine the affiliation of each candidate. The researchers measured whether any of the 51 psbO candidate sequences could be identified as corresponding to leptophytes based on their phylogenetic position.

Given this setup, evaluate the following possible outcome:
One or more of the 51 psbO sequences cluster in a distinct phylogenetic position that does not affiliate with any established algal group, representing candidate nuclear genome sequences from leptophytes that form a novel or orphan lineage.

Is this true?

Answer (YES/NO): NO